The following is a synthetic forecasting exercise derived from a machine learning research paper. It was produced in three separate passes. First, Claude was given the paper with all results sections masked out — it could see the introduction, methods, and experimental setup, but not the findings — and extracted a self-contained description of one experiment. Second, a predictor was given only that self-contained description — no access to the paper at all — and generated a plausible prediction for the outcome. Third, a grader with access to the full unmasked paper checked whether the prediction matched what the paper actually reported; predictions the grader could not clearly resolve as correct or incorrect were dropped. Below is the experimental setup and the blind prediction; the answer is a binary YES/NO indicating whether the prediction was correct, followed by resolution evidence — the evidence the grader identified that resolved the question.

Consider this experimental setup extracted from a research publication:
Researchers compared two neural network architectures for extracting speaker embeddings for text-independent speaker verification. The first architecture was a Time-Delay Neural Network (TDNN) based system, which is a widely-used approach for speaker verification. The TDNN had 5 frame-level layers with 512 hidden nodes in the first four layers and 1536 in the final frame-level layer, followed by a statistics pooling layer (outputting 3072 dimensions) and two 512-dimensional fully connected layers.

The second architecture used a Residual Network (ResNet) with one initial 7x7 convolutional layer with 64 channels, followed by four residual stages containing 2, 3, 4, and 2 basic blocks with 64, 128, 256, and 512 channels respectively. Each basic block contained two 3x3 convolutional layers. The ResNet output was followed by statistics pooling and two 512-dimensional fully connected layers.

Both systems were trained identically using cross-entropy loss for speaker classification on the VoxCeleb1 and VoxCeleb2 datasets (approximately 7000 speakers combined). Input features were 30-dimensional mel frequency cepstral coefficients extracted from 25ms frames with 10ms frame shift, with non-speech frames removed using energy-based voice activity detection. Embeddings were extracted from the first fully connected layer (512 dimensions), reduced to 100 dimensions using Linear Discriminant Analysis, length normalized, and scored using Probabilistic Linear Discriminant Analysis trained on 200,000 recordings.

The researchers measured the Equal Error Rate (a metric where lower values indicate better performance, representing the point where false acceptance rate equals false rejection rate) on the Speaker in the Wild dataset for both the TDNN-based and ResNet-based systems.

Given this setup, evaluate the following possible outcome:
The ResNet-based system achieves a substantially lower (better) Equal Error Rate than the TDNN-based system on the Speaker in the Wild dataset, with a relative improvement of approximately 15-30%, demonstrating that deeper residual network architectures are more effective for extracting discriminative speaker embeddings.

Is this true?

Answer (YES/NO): NO